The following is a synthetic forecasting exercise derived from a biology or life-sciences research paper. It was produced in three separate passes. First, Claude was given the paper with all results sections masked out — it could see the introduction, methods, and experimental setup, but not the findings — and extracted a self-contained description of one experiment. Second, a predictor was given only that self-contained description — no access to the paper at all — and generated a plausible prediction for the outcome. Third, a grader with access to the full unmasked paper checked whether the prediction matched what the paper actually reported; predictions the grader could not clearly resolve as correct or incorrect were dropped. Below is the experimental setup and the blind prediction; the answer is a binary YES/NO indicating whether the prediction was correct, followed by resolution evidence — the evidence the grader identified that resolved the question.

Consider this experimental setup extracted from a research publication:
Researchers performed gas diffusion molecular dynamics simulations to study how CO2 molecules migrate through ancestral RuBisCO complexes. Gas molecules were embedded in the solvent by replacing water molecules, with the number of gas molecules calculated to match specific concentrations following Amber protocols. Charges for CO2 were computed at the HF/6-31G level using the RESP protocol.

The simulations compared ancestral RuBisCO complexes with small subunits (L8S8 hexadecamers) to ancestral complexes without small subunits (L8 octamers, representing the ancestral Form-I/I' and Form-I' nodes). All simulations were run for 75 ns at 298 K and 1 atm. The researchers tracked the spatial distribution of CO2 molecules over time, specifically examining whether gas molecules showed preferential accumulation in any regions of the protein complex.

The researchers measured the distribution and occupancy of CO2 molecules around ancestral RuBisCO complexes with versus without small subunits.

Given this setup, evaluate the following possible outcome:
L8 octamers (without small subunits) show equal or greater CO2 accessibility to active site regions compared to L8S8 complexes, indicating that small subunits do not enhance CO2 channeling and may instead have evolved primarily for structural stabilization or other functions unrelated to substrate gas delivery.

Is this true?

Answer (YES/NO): NO